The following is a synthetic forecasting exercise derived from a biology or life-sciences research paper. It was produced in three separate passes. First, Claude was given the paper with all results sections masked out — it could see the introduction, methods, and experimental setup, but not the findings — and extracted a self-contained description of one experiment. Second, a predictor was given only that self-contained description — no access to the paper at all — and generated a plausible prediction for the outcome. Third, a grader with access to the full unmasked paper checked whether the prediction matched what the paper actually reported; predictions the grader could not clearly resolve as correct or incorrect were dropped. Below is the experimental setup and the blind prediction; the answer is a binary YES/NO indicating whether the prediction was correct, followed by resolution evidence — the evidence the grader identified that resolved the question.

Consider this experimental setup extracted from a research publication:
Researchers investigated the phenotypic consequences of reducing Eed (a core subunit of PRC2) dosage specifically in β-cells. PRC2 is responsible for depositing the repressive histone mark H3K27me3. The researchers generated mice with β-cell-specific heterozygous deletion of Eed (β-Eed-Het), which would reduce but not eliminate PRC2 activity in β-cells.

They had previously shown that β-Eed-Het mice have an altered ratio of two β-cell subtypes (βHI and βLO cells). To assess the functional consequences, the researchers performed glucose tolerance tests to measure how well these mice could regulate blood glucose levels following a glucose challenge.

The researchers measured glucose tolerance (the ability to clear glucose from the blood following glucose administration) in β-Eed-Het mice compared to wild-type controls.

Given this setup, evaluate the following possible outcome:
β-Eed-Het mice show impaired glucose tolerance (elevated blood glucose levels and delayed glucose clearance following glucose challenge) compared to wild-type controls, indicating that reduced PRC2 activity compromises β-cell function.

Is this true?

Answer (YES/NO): NO